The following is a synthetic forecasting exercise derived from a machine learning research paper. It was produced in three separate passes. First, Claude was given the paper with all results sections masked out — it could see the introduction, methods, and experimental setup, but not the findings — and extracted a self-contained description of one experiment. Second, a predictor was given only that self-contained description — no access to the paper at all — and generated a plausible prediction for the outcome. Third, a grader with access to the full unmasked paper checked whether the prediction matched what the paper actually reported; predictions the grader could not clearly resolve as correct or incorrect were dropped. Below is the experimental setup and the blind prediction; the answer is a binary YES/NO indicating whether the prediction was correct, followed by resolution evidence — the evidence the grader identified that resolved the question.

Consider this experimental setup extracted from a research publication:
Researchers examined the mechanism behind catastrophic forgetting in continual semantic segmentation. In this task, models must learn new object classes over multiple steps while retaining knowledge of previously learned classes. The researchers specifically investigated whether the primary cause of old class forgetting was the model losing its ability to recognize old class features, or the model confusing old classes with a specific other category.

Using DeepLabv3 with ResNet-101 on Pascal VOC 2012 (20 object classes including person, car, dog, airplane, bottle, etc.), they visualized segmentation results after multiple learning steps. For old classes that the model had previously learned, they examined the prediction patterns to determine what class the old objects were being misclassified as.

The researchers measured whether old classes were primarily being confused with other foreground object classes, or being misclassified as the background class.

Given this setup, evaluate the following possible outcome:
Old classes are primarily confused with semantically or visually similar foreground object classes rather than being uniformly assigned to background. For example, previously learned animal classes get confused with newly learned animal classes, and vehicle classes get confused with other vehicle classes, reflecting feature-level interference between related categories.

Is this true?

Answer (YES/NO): NO